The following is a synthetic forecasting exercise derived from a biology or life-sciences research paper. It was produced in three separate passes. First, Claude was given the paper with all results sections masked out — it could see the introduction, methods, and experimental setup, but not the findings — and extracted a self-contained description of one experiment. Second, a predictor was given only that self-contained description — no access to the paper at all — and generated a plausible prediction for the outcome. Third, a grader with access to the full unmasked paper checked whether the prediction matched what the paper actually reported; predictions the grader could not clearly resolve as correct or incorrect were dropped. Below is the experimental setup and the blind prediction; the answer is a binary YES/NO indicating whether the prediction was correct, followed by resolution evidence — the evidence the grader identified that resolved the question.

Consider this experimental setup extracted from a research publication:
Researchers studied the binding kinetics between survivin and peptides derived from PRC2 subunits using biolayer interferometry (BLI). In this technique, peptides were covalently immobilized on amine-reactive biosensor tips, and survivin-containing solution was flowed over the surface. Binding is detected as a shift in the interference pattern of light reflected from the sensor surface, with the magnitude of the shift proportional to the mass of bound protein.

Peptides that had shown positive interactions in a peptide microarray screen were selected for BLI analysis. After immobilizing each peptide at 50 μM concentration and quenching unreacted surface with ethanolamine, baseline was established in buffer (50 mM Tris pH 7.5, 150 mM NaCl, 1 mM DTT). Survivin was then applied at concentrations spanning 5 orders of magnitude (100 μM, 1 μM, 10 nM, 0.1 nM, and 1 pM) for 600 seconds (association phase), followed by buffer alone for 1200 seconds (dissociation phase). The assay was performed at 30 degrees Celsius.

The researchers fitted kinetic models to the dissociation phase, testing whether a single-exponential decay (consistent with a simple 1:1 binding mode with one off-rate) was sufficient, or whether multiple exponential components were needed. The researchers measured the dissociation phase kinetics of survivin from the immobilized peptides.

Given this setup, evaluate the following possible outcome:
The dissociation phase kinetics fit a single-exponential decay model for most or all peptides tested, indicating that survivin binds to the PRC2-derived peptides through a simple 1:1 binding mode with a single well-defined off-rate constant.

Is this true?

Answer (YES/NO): NO